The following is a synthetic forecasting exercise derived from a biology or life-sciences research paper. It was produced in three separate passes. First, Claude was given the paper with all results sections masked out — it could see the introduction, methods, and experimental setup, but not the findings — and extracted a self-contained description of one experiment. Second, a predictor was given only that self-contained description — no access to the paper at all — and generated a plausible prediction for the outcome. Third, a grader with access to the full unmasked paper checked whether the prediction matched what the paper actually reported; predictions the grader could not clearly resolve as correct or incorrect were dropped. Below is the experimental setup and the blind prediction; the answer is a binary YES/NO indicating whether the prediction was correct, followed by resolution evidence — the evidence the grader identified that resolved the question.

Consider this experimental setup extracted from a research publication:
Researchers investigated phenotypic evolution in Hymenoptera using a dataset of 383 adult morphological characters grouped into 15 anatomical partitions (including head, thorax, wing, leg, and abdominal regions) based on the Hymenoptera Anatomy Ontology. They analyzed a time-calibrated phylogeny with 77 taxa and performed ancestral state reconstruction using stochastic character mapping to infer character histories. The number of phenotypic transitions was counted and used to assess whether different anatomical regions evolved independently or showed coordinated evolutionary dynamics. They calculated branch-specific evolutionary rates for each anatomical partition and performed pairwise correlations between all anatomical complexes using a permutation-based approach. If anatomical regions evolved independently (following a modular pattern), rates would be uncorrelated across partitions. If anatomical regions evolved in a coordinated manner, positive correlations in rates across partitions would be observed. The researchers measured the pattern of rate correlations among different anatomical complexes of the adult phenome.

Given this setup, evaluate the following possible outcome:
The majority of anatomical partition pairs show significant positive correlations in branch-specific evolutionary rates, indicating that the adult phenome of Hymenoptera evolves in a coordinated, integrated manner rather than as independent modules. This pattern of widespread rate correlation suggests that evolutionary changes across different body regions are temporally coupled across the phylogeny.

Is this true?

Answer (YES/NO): NO